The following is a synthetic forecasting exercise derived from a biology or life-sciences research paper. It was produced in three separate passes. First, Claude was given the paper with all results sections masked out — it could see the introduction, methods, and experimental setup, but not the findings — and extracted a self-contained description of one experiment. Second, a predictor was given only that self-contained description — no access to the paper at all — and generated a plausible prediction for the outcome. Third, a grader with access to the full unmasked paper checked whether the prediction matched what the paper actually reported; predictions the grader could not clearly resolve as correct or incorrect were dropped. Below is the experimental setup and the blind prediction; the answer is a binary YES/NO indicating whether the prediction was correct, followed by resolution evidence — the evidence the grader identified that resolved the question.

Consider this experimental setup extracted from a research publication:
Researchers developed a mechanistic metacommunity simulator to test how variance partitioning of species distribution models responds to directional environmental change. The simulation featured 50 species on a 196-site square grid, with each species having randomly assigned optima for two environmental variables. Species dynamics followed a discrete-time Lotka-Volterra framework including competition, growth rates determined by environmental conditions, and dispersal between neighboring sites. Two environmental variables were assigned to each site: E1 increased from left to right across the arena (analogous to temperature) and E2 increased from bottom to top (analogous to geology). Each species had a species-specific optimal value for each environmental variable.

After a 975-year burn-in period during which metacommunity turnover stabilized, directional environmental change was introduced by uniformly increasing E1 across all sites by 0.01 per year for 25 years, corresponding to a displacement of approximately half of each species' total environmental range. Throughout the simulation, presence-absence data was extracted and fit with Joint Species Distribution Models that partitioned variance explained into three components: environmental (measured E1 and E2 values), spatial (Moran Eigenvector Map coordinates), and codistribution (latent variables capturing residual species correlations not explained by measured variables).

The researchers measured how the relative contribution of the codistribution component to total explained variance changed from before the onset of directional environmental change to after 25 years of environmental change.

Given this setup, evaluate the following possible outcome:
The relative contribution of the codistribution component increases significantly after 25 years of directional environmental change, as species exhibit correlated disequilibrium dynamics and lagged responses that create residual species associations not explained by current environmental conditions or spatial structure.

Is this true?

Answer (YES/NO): NO